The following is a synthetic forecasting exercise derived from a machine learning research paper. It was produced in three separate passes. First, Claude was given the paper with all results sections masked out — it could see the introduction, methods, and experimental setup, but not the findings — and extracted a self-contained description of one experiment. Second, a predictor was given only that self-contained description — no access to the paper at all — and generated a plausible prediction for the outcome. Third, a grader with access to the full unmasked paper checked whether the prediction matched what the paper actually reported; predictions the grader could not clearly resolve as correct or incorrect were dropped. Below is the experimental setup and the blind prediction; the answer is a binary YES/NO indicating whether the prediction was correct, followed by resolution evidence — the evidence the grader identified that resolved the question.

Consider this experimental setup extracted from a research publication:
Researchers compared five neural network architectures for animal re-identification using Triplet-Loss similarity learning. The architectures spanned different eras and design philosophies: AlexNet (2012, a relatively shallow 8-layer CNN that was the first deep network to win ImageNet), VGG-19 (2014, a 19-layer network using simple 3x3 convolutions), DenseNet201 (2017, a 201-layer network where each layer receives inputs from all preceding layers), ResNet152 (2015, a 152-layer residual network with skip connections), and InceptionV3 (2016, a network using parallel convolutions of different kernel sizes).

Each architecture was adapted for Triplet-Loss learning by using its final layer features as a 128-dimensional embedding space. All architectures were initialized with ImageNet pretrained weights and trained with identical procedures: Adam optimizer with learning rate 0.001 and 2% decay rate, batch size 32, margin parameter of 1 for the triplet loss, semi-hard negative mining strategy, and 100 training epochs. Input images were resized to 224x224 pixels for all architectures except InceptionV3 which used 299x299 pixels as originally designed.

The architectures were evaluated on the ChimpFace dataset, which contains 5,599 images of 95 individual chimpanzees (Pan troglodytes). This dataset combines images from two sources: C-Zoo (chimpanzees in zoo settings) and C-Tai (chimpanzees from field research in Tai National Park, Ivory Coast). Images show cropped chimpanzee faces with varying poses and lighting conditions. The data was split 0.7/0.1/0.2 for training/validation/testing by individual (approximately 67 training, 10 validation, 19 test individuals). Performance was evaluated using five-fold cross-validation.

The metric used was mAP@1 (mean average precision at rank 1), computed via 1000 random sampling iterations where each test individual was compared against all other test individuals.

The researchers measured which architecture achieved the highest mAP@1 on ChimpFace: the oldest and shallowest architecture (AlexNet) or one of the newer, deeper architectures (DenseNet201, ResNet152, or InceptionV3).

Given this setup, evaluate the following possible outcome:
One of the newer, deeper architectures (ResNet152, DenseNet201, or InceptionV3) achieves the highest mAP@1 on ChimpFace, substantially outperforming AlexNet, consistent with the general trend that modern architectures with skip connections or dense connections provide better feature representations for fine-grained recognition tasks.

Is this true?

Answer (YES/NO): YES